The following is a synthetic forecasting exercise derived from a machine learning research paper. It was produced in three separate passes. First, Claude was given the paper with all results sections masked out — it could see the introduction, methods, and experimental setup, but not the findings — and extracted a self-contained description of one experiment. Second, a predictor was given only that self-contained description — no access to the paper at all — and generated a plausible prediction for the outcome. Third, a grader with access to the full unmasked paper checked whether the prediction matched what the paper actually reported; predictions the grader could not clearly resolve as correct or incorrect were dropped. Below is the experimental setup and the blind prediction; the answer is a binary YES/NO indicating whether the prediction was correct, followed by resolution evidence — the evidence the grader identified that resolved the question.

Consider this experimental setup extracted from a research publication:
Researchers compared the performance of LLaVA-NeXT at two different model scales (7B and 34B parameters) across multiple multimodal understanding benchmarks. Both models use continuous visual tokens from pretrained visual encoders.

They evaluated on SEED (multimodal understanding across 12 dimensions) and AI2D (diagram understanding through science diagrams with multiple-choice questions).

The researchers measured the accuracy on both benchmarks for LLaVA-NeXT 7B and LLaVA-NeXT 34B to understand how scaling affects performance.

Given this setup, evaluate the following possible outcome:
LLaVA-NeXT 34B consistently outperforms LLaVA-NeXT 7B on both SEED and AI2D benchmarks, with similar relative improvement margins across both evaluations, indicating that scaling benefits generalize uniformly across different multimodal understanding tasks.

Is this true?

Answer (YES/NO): NO